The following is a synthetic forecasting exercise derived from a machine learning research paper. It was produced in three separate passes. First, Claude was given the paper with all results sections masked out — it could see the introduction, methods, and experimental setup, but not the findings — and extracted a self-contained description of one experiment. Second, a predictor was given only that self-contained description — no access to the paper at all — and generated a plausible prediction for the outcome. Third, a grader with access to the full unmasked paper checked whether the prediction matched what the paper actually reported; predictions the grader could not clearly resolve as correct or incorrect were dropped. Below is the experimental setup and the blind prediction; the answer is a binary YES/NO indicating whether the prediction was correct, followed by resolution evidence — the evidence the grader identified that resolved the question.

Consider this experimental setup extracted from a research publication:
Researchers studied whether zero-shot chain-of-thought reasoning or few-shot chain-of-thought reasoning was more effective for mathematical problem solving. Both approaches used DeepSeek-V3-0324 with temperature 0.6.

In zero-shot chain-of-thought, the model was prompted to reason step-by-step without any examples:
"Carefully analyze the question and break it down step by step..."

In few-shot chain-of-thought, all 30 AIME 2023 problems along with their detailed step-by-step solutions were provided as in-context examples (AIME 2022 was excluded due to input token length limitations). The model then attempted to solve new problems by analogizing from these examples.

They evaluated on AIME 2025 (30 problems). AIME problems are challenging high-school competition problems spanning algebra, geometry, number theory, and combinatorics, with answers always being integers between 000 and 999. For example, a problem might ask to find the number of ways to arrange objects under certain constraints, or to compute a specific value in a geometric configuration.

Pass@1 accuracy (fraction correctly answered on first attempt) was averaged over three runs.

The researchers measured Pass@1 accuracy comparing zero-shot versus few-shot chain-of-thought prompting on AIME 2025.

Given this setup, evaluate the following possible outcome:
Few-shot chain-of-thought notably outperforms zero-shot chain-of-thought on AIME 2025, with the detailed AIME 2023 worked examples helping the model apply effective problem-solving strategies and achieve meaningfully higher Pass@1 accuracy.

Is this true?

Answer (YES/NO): NO